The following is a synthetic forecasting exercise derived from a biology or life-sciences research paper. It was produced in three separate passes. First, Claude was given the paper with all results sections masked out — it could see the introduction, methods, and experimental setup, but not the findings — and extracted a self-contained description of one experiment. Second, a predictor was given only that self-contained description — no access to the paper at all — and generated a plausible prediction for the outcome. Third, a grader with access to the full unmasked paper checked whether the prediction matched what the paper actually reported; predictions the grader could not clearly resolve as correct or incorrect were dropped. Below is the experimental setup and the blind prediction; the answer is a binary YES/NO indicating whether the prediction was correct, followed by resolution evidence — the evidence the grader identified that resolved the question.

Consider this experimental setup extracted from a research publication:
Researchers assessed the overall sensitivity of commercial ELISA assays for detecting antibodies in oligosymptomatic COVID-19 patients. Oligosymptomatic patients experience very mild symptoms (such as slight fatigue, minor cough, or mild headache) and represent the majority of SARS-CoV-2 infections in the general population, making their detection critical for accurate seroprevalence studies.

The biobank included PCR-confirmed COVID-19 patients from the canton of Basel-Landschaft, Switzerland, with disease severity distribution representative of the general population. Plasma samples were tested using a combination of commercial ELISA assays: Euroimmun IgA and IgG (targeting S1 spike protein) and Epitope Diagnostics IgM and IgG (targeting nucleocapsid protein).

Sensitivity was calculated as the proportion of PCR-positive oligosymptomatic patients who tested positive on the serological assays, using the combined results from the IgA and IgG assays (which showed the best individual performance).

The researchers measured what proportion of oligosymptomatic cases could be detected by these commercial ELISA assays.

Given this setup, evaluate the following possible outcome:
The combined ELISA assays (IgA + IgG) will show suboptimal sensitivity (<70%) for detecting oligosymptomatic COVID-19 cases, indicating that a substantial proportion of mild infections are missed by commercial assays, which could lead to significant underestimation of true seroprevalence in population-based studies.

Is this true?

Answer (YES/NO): NO